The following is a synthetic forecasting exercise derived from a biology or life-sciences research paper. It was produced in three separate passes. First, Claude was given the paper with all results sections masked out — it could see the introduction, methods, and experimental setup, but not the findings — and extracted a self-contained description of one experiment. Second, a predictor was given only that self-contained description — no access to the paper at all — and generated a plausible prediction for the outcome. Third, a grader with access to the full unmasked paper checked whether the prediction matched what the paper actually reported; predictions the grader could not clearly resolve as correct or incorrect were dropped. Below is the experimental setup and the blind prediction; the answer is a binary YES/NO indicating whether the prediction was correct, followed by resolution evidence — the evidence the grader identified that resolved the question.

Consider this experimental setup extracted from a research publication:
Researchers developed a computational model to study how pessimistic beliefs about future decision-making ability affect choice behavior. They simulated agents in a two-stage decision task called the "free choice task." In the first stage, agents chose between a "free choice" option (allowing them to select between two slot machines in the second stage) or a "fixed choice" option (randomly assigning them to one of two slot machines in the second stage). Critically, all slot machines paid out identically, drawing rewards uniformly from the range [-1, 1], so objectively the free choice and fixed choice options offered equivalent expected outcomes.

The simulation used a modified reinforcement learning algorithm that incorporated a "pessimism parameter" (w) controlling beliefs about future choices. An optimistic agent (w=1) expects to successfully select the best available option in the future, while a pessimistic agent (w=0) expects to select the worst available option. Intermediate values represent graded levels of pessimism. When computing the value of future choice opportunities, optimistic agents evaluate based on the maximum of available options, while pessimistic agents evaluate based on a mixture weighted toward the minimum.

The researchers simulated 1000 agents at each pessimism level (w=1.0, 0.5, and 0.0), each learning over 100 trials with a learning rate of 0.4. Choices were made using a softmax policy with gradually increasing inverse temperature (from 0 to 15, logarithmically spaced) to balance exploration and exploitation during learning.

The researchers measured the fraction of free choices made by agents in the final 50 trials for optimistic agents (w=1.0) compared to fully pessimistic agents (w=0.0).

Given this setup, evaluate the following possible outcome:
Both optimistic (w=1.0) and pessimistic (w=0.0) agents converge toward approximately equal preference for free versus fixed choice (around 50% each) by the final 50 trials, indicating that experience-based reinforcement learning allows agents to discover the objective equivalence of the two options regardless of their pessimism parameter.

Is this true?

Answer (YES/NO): NO